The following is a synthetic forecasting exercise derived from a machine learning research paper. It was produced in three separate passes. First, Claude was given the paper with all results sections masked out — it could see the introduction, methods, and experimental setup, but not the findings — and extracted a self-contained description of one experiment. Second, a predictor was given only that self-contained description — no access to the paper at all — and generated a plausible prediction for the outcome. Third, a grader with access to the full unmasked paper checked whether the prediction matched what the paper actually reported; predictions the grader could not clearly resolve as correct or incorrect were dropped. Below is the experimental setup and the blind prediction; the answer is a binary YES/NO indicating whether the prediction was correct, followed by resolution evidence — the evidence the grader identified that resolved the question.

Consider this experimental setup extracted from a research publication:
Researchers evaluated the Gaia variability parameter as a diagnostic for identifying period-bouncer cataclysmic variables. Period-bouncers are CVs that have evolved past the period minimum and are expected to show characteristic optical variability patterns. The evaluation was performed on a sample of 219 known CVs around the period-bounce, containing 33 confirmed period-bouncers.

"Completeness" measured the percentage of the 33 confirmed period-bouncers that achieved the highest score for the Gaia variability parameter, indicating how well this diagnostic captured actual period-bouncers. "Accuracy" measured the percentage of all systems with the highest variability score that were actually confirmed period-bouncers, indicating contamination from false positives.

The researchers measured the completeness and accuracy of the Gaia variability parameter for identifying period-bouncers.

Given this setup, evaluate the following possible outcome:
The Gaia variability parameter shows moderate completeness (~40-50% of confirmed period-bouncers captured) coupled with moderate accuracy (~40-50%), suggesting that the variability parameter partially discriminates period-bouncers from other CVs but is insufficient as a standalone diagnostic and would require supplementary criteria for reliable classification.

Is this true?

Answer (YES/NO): NO